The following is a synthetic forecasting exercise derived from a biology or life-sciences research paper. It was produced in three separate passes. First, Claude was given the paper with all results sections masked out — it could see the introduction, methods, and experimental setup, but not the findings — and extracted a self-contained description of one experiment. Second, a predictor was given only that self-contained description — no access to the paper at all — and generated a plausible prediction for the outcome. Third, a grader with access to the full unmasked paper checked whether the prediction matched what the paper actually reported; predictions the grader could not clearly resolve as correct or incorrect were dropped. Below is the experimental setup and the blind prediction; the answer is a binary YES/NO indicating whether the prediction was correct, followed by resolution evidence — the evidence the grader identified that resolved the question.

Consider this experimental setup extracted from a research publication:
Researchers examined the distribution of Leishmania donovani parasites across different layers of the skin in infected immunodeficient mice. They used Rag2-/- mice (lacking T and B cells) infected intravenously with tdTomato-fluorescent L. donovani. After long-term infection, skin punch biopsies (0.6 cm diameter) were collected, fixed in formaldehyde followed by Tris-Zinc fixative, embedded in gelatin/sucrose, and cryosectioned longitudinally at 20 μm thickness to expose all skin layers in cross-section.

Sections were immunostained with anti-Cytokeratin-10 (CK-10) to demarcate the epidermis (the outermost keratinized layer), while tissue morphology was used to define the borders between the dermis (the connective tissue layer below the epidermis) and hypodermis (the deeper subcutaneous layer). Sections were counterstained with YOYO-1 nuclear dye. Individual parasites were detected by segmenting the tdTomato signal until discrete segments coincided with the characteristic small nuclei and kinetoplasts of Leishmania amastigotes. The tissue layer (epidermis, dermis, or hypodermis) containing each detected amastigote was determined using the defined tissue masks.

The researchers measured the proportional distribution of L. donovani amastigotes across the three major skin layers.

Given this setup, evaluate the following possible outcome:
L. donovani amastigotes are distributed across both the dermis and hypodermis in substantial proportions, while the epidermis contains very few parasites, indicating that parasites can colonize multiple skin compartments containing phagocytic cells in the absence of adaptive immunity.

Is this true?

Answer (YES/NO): NO